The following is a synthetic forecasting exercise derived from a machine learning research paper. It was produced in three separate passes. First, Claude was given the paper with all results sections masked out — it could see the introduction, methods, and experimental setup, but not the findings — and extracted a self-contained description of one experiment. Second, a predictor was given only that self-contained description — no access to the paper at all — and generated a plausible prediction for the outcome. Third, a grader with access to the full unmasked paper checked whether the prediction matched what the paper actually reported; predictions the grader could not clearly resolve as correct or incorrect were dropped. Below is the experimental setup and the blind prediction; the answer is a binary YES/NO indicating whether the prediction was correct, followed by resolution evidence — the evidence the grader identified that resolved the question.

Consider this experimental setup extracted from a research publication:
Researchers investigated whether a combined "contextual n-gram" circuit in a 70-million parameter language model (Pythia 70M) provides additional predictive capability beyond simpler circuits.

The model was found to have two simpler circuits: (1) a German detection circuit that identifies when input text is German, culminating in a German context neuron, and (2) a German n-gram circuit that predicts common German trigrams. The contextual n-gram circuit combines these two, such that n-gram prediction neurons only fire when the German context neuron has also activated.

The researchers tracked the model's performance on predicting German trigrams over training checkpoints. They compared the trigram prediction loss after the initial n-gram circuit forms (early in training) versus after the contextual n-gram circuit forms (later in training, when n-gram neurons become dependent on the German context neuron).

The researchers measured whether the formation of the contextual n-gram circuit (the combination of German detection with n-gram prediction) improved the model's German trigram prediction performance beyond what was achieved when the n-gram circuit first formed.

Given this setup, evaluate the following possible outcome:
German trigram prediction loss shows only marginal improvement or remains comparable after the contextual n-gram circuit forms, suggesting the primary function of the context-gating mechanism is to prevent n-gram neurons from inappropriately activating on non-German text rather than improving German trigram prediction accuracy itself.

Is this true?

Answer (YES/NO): YES